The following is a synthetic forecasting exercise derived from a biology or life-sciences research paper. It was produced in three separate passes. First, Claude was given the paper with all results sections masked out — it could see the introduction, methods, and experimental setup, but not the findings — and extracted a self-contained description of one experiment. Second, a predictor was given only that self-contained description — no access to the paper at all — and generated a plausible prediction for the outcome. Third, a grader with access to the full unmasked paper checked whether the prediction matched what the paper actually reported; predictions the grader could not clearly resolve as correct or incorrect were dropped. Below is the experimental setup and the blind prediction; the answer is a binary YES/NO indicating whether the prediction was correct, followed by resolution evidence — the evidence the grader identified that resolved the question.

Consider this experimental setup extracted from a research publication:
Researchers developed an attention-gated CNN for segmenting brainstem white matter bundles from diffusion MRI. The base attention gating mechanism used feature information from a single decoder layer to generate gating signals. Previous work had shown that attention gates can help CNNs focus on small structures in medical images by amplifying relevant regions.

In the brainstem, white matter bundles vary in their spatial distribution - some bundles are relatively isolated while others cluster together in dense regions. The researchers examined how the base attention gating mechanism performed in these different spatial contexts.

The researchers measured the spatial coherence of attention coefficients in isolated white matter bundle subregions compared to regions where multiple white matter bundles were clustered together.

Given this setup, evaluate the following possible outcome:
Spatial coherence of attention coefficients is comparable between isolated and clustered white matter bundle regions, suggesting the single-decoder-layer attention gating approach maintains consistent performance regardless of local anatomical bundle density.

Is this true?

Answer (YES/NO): NO